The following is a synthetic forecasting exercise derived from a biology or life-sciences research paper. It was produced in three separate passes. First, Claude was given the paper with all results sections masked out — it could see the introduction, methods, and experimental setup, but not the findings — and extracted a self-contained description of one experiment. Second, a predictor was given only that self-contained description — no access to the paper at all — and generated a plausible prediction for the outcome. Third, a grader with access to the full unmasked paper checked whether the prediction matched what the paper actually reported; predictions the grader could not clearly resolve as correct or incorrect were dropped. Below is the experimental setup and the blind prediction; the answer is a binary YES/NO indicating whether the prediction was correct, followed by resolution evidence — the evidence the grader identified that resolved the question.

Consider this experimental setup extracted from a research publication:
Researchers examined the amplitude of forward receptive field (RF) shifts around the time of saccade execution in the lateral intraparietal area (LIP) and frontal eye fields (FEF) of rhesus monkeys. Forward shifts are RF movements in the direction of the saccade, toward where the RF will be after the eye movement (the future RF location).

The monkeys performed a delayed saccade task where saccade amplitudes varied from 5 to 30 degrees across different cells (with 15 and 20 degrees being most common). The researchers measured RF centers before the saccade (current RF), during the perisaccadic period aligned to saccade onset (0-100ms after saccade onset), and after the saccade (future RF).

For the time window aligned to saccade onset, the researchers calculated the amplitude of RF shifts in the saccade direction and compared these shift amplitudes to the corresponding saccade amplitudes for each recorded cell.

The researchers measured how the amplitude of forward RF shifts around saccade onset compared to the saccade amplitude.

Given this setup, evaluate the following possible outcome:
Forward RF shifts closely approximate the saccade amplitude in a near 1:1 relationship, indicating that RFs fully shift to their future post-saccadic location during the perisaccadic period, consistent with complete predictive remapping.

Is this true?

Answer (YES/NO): YES